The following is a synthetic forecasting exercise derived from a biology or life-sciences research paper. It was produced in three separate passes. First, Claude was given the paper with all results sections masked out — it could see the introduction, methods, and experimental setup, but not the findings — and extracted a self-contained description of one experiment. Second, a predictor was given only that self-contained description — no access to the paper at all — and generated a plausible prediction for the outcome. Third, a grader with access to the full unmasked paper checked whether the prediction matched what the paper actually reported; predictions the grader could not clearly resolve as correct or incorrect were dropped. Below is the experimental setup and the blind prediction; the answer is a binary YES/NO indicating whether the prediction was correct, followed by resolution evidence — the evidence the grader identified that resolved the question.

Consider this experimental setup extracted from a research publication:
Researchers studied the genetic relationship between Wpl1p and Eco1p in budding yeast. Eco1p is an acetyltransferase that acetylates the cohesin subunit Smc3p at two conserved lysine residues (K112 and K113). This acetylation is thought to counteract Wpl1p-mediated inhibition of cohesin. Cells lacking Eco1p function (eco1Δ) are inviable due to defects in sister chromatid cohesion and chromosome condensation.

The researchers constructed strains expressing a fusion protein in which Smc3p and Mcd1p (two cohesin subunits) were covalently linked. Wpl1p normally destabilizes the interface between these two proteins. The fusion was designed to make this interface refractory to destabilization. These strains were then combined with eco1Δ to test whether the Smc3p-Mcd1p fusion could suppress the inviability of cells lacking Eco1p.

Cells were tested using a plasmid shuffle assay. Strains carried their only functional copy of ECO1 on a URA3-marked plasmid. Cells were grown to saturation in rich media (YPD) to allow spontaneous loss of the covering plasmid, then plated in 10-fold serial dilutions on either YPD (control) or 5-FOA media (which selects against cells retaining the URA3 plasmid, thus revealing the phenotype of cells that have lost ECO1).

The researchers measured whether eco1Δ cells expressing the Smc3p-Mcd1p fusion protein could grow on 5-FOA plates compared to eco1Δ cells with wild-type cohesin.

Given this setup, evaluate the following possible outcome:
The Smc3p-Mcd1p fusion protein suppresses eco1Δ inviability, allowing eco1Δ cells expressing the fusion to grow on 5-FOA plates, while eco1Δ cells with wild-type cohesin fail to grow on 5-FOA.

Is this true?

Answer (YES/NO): YES